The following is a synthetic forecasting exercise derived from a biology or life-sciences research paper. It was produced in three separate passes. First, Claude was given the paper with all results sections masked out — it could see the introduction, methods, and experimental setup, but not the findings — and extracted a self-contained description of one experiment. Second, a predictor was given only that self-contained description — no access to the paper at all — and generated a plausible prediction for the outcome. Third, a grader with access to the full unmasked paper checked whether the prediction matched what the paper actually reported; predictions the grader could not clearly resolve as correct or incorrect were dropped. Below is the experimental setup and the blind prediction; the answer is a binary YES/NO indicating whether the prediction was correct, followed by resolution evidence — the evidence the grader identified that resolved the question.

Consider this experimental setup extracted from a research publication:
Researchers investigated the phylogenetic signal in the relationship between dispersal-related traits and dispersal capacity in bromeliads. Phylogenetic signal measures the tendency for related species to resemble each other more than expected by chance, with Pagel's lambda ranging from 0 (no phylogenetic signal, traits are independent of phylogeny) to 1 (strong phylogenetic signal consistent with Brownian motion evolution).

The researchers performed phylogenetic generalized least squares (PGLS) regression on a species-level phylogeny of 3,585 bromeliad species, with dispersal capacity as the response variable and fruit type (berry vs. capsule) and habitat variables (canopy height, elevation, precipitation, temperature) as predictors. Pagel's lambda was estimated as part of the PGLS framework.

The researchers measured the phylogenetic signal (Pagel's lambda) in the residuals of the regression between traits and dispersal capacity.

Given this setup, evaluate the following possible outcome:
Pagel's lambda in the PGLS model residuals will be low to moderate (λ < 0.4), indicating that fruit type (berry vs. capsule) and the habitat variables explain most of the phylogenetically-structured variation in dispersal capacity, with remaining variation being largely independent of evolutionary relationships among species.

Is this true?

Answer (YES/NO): NO